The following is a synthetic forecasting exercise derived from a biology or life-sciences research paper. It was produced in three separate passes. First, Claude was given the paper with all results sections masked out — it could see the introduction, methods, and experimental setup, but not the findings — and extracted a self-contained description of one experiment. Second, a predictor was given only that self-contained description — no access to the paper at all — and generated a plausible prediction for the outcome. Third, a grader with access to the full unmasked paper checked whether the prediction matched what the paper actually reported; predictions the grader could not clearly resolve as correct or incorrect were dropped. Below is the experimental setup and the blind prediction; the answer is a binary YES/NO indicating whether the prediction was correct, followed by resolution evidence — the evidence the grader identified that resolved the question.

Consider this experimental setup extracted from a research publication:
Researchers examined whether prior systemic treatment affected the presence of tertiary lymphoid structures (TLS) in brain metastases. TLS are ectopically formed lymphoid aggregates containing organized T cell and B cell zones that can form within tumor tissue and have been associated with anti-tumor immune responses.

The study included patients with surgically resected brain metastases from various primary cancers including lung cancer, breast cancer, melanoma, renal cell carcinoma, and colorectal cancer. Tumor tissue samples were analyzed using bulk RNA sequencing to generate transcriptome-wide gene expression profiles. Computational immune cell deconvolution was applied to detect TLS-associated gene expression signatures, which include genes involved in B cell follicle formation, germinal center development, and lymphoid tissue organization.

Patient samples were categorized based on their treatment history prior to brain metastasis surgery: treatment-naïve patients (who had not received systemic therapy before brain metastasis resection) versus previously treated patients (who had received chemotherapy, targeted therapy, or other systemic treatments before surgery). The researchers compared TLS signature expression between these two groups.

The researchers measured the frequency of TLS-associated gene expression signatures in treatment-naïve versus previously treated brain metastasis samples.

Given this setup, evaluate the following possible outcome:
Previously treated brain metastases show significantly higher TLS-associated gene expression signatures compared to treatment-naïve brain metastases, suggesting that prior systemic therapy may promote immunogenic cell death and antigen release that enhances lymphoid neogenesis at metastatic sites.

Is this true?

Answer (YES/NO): NO